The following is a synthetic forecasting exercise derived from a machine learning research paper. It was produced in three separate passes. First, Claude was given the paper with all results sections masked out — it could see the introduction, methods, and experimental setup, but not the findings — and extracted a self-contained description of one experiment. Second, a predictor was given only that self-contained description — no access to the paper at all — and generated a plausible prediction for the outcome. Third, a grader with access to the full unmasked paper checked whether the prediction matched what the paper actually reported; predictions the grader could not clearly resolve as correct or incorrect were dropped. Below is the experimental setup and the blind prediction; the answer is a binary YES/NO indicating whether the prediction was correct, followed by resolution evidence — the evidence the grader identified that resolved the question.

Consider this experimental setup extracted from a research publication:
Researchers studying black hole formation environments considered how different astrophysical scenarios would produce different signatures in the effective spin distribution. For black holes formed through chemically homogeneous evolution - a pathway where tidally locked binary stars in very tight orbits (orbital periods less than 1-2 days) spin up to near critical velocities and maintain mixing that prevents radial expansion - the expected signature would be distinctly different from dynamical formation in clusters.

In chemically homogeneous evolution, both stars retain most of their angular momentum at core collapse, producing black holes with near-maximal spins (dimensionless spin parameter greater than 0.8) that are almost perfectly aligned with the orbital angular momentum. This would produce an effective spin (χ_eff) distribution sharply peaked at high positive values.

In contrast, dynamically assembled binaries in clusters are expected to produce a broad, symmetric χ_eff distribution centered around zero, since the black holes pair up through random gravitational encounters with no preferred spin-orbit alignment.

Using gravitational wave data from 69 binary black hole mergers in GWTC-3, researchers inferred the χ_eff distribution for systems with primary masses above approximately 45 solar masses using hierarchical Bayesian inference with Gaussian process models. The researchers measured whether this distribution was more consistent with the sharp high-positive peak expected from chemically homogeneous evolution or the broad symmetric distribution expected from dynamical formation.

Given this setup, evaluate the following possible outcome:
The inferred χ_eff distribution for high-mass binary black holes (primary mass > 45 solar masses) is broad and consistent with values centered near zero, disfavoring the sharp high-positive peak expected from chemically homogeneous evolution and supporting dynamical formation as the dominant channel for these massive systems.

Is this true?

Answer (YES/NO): NO